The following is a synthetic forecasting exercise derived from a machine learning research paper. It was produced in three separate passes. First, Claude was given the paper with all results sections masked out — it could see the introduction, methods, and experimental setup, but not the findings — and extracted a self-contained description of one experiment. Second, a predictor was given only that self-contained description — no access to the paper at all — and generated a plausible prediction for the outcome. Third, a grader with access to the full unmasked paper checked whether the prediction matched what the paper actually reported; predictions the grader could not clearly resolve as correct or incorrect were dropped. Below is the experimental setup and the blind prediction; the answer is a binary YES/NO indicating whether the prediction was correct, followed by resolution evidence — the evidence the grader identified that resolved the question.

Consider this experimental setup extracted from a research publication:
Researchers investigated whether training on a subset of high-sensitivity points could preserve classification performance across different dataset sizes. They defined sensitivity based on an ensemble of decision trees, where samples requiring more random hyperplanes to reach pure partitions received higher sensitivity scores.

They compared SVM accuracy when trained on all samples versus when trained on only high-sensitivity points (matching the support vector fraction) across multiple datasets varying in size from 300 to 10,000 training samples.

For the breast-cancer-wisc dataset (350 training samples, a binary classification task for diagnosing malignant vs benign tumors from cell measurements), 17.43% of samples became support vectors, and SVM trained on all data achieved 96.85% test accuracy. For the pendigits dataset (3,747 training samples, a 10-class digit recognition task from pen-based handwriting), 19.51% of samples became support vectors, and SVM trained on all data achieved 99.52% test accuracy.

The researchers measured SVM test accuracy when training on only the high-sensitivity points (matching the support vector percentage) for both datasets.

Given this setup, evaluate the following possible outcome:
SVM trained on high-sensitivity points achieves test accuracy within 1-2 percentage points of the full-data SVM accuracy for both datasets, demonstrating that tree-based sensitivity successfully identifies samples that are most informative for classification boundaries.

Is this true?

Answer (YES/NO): YES